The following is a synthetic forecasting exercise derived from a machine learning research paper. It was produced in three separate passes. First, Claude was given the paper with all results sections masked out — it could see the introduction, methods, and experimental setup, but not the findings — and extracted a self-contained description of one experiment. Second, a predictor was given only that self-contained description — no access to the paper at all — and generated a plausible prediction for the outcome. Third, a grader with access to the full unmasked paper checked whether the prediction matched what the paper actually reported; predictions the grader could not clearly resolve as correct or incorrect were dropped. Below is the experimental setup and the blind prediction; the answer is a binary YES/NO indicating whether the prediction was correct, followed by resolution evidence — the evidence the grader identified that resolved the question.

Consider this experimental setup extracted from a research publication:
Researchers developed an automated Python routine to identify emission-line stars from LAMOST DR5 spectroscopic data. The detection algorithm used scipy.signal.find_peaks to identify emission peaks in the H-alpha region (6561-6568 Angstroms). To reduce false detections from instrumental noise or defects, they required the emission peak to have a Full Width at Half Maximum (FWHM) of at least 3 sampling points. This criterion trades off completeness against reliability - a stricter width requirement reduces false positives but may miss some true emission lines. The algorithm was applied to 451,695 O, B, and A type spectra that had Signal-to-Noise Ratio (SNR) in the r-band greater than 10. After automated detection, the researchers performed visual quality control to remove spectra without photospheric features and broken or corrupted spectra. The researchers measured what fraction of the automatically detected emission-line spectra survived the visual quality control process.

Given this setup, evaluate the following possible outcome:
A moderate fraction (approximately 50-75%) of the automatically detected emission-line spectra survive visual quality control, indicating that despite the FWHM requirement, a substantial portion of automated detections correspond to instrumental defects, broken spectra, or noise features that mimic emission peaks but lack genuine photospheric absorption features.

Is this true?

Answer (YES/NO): NO